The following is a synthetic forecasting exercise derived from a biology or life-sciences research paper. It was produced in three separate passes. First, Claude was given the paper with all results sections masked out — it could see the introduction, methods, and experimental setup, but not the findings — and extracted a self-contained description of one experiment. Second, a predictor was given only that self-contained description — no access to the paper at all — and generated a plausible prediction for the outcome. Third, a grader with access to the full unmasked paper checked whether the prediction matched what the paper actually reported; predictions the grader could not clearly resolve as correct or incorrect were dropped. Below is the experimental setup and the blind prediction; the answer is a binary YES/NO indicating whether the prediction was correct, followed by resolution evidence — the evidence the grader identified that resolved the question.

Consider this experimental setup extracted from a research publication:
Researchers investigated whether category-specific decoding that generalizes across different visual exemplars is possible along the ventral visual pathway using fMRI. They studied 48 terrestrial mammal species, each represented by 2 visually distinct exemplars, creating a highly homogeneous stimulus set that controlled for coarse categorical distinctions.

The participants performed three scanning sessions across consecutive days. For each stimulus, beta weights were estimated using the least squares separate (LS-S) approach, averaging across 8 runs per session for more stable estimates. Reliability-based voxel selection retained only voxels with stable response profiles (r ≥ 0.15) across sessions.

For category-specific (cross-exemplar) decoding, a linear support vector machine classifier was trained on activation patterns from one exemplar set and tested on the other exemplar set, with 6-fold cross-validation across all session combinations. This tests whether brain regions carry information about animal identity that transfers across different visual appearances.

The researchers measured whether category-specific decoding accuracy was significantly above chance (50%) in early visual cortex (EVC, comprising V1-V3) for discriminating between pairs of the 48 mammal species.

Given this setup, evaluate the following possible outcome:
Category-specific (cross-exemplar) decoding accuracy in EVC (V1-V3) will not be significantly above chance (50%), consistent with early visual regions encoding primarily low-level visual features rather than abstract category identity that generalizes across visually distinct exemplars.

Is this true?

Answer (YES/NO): NO